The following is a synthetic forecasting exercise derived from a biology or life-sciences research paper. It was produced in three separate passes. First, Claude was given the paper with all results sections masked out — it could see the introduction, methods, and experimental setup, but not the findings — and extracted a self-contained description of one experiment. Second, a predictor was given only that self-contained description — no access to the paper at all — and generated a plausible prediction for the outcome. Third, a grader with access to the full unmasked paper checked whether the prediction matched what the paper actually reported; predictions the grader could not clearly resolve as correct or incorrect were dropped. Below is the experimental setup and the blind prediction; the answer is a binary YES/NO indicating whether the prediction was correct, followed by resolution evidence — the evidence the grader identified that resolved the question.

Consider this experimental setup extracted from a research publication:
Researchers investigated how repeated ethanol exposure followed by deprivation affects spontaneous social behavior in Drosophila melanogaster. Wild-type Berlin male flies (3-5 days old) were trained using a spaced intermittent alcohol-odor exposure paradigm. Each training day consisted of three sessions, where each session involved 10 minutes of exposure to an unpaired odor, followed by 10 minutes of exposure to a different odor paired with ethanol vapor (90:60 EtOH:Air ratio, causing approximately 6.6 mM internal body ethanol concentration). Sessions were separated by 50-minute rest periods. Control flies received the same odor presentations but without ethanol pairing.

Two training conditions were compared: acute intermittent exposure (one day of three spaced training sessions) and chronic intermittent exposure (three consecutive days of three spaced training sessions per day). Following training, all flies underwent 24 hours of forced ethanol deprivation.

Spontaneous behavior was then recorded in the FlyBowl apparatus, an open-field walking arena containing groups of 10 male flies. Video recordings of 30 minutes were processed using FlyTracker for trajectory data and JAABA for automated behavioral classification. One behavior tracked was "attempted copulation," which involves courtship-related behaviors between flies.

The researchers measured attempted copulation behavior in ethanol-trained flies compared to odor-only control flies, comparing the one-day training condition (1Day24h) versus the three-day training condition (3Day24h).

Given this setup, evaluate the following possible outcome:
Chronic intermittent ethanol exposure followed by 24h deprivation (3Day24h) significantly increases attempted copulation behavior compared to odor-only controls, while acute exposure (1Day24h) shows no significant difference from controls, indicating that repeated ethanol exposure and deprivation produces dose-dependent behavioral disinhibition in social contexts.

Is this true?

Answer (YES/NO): NO